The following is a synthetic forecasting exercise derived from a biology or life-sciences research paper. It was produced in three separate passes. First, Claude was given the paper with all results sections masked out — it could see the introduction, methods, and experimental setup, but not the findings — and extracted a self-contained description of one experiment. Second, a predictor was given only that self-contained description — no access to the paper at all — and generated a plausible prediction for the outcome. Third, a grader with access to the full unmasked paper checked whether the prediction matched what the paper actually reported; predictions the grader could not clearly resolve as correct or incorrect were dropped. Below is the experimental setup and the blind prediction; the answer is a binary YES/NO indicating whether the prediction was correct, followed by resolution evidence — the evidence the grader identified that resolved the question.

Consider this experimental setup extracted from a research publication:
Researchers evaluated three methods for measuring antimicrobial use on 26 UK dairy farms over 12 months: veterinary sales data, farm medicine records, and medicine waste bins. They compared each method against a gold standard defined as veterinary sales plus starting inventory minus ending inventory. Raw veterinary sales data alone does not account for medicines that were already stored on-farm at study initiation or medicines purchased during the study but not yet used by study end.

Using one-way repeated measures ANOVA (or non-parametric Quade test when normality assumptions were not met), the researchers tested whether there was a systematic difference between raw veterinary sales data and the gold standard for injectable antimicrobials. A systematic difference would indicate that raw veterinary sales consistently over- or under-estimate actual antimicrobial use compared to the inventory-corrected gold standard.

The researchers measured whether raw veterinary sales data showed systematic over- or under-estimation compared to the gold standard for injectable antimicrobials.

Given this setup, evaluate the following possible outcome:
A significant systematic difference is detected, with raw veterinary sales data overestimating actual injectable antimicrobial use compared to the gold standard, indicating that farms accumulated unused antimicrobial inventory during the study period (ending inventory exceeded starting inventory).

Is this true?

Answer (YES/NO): NO